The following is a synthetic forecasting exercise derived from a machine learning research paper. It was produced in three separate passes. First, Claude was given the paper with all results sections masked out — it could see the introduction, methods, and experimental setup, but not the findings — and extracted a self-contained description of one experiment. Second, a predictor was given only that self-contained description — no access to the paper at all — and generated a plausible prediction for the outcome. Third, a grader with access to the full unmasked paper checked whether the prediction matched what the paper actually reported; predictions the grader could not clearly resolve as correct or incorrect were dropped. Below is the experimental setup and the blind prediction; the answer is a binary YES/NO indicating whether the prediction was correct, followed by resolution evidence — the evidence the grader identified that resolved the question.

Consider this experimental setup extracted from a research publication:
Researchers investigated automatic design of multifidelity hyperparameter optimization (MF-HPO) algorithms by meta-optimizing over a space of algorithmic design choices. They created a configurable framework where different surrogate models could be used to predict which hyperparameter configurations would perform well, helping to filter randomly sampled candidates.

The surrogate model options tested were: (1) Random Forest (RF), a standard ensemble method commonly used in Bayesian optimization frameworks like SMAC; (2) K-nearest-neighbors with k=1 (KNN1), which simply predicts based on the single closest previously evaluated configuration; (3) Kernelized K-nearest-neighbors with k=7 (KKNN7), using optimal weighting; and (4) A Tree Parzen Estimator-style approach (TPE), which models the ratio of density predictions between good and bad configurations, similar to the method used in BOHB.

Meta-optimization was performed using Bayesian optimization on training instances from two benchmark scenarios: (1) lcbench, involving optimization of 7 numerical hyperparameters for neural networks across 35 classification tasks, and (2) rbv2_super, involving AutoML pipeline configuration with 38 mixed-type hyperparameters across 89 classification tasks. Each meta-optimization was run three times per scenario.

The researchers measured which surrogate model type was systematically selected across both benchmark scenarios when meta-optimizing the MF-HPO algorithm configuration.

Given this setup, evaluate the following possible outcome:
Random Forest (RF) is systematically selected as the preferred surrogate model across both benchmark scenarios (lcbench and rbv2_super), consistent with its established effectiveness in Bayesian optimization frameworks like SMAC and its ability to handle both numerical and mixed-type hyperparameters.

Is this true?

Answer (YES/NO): NO